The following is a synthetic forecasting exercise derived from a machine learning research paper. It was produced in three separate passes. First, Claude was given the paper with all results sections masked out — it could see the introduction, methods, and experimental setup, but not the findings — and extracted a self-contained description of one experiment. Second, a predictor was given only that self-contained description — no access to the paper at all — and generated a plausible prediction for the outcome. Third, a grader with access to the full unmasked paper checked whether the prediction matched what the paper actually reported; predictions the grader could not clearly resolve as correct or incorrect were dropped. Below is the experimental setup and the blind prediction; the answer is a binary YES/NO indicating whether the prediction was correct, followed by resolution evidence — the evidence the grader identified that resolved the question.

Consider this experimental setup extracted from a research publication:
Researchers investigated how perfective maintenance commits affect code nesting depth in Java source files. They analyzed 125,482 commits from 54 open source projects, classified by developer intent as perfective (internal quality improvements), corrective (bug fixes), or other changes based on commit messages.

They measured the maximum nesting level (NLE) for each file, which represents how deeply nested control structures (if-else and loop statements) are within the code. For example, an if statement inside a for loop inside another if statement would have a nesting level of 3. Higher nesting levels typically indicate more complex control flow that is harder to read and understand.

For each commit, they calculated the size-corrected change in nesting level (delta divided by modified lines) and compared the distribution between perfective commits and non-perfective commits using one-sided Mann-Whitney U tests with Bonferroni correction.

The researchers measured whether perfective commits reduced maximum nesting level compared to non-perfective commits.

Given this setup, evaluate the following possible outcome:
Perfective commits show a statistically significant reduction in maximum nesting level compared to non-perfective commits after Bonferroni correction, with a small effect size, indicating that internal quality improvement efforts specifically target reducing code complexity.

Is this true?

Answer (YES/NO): YES